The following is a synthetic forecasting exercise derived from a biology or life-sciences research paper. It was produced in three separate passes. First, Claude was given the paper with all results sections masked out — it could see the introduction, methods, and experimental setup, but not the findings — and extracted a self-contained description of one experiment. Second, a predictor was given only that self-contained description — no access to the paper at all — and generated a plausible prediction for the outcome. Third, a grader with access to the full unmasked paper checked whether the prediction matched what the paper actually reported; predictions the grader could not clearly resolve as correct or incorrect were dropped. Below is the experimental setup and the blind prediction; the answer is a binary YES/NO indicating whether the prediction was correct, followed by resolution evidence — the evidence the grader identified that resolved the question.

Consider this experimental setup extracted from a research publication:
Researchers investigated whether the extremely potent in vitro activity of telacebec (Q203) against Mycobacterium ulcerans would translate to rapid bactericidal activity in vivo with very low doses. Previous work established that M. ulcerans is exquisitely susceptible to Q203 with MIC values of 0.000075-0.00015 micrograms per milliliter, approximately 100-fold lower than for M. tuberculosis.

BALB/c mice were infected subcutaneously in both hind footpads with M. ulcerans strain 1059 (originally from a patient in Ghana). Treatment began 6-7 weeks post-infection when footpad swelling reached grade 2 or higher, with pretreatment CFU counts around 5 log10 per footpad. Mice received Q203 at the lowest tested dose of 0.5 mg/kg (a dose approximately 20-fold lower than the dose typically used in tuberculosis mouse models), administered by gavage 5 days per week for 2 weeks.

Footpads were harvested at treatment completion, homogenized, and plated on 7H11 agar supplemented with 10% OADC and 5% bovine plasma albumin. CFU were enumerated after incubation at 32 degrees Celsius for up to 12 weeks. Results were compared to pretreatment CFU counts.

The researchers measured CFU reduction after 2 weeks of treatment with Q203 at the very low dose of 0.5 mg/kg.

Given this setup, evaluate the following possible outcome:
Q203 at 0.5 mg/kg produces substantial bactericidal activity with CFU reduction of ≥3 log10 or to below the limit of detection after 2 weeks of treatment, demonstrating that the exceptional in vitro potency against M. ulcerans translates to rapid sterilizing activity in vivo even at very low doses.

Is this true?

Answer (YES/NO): YES